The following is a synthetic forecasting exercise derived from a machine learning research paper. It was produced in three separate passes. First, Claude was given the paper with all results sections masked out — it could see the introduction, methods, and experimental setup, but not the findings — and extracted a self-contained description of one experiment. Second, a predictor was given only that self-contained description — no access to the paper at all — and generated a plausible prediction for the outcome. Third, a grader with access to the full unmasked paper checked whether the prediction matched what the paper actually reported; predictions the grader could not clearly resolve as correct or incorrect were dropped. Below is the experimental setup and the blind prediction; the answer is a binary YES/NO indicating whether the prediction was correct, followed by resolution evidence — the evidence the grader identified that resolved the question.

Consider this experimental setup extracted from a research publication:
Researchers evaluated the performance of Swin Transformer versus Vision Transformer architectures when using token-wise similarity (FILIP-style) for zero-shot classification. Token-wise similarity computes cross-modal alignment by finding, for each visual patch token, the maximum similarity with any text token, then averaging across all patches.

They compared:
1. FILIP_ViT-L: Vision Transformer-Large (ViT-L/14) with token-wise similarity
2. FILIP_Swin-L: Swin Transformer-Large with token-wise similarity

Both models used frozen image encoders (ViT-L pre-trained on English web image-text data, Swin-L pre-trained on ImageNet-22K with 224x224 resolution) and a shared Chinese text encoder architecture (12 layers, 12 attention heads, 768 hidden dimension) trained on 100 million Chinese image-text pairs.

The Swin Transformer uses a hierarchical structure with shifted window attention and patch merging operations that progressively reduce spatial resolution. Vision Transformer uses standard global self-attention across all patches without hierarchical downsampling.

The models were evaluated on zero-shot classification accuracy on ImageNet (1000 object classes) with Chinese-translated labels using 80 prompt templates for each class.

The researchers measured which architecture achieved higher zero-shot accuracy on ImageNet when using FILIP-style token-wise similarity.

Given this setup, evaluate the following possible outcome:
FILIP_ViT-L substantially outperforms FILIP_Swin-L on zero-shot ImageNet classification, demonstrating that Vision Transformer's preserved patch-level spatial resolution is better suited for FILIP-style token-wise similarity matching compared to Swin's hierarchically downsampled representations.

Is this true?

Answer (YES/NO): NO